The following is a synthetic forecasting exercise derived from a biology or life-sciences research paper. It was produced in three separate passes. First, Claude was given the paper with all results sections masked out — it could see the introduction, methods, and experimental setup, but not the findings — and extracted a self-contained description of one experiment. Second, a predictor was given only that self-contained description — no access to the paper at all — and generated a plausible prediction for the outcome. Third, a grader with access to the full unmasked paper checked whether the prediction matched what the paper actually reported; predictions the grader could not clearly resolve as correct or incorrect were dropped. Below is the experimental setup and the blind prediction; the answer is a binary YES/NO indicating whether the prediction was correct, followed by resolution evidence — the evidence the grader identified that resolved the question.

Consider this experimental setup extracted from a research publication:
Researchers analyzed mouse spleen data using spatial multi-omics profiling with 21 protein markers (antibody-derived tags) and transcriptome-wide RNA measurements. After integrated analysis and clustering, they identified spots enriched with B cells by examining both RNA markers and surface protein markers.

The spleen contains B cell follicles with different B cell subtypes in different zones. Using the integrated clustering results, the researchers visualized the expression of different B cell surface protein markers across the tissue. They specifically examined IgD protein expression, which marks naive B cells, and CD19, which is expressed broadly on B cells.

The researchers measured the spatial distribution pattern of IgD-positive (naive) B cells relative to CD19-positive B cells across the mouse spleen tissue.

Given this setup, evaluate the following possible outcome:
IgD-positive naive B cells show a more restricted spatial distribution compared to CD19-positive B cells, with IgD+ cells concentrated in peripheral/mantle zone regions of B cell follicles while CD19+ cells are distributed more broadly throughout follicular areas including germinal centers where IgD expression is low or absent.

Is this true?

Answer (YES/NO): YES